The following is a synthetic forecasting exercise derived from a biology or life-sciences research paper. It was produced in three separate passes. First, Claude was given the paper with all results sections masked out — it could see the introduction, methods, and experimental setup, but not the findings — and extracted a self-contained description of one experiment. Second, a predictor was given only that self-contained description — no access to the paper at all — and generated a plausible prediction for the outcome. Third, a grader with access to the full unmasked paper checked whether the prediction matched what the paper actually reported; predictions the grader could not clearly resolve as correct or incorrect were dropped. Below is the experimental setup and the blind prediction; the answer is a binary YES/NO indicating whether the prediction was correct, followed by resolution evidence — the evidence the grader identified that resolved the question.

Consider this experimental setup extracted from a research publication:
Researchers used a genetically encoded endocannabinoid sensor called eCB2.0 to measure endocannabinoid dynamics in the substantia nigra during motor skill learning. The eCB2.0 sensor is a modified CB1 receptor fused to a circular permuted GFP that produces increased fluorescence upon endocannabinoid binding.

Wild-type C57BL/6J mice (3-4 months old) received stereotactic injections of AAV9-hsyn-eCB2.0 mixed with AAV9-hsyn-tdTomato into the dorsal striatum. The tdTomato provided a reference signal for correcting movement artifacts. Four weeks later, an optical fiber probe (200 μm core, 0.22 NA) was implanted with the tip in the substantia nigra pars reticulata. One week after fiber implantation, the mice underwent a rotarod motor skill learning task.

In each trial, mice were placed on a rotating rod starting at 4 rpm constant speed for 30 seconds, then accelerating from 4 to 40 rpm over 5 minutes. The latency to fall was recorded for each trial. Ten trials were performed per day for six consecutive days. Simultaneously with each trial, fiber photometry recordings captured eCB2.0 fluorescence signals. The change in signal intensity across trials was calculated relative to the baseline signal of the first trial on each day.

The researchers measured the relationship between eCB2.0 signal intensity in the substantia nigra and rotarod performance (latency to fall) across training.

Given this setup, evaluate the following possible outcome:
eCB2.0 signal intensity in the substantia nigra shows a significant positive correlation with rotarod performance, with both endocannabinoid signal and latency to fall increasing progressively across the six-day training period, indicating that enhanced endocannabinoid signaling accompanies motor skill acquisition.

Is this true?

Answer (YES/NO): NO